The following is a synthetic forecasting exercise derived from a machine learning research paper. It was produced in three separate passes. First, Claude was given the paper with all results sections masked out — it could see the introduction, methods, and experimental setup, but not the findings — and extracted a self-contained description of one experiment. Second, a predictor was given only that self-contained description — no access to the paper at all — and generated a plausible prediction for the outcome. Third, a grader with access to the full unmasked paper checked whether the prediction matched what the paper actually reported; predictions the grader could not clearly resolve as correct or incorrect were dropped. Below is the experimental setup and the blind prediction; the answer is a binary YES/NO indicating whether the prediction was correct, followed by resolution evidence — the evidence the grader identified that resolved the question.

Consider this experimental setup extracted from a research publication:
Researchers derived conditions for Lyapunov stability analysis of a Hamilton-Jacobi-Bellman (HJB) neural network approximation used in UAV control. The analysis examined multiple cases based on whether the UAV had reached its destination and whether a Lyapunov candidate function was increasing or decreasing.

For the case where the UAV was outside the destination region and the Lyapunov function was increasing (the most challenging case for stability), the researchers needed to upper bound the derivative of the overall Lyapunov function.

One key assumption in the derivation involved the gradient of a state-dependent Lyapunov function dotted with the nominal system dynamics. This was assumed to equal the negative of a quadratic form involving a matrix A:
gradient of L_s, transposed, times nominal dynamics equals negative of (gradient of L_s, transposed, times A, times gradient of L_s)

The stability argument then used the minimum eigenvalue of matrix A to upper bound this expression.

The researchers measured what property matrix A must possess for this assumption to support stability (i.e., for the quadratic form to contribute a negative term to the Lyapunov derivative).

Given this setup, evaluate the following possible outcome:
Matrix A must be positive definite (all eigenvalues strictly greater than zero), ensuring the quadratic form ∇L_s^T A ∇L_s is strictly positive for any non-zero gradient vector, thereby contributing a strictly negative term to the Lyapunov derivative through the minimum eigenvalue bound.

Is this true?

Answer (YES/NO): YES